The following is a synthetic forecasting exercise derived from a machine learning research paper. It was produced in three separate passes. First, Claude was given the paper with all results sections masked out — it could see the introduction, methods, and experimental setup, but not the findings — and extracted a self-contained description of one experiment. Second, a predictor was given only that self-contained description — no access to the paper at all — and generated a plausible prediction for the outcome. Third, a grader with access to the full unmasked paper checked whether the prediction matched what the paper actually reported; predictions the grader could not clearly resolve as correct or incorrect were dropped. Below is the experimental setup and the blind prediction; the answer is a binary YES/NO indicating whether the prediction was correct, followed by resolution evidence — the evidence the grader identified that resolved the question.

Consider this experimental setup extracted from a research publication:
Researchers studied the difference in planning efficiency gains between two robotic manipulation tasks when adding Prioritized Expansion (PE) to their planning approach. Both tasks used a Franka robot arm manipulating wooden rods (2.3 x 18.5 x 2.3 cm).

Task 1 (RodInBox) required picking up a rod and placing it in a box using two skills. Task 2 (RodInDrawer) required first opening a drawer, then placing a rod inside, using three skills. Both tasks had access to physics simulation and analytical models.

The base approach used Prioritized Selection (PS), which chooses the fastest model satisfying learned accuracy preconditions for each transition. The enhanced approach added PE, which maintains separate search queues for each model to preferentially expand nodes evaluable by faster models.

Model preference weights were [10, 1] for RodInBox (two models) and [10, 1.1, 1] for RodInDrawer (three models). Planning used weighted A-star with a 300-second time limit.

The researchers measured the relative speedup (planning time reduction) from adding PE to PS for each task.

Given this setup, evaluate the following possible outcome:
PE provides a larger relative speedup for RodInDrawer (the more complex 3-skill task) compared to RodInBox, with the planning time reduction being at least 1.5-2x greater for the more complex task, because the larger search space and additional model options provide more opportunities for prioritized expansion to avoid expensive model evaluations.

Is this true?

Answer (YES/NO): NO